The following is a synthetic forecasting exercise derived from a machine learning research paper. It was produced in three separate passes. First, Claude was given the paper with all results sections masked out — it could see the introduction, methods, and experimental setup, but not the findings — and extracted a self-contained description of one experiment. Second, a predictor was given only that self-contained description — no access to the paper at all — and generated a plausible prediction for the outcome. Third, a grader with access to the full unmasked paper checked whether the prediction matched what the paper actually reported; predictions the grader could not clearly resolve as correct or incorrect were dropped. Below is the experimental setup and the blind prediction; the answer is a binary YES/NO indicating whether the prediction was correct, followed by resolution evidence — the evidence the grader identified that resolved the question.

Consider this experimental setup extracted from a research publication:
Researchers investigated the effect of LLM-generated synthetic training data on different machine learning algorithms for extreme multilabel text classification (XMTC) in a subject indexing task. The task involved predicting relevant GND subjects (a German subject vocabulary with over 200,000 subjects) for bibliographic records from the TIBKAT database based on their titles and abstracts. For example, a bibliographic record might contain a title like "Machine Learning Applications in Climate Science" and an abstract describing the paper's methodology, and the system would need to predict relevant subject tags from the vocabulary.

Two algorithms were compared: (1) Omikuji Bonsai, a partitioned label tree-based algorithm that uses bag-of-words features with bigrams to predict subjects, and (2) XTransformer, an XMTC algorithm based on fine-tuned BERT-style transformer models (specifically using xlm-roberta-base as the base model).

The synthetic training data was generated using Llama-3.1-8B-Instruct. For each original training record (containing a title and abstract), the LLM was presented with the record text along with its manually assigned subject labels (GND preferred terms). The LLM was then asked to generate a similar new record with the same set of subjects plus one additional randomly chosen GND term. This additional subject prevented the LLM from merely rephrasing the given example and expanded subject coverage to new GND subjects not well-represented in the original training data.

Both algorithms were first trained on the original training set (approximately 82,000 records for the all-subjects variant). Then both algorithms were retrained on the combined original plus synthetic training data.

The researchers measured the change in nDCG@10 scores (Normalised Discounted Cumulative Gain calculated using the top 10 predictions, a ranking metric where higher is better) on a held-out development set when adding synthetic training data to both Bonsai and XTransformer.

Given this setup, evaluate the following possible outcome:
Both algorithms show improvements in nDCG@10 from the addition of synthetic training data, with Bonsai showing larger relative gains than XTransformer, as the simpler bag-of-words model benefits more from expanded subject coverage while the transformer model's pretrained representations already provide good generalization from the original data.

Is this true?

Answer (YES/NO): NO